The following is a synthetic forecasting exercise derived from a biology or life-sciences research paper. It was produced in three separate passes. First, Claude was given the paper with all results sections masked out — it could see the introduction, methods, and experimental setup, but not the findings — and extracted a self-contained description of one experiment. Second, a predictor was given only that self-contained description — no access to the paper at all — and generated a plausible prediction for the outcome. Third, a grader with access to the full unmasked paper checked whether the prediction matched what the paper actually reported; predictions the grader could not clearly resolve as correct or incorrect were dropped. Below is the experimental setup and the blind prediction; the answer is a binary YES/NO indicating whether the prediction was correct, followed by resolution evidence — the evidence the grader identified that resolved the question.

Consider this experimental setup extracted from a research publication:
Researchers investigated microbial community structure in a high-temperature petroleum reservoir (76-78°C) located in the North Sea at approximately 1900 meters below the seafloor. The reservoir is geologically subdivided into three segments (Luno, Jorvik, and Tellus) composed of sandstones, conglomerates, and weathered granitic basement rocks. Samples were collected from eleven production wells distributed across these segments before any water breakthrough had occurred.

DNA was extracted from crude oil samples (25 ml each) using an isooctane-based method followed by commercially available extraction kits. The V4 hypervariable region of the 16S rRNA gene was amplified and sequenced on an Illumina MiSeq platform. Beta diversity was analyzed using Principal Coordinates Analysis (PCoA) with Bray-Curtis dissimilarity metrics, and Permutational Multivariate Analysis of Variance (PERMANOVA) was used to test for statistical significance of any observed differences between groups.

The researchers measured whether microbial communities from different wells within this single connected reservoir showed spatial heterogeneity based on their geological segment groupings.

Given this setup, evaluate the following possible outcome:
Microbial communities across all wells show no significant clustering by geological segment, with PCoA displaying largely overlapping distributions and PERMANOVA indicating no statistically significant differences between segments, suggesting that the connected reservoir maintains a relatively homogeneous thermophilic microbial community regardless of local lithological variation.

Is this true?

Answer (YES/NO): NO